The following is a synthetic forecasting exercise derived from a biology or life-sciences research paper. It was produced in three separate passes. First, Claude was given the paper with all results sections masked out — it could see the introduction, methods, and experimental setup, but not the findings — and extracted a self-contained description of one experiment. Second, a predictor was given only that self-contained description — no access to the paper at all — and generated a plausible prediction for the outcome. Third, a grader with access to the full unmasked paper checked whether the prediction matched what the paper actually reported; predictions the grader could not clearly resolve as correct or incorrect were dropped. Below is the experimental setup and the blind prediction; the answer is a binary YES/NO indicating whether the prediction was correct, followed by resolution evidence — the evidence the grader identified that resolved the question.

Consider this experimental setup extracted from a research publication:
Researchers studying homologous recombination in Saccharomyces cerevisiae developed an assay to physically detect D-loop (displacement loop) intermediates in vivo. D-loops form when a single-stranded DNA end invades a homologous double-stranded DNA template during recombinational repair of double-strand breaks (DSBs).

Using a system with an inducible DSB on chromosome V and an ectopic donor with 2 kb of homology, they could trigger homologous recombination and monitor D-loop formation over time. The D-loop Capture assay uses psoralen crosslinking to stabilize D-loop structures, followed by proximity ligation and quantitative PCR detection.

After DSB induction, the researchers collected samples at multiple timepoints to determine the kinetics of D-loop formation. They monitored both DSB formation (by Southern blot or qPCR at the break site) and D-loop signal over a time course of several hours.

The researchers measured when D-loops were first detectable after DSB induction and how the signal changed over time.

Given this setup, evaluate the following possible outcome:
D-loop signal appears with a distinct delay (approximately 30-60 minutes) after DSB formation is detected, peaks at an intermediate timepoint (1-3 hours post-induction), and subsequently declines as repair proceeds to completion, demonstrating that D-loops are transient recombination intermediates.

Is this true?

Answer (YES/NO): NO